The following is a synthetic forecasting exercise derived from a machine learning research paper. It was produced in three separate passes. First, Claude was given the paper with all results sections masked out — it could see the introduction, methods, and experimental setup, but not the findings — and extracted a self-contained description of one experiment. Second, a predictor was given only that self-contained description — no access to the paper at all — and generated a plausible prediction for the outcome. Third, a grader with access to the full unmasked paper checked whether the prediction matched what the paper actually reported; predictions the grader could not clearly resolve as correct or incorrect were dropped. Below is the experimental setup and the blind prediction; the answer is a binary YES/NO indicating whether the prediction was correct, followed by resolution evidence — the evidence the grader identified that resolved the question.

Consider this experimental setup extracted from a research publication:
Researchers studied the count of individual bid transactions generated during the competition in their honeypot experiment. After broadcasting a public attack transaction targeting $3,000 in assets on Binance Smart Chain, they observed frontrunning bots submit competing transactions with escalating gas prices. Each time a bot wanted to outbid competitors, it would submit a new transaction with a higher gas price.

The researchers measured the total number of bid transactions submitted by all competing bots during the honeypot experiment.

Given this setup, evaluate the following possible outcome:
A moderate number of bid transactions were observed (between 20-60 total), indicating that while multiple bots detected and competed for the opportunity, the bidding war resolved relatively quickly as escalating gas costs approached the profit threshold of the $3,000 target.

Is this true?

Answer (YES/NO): NO